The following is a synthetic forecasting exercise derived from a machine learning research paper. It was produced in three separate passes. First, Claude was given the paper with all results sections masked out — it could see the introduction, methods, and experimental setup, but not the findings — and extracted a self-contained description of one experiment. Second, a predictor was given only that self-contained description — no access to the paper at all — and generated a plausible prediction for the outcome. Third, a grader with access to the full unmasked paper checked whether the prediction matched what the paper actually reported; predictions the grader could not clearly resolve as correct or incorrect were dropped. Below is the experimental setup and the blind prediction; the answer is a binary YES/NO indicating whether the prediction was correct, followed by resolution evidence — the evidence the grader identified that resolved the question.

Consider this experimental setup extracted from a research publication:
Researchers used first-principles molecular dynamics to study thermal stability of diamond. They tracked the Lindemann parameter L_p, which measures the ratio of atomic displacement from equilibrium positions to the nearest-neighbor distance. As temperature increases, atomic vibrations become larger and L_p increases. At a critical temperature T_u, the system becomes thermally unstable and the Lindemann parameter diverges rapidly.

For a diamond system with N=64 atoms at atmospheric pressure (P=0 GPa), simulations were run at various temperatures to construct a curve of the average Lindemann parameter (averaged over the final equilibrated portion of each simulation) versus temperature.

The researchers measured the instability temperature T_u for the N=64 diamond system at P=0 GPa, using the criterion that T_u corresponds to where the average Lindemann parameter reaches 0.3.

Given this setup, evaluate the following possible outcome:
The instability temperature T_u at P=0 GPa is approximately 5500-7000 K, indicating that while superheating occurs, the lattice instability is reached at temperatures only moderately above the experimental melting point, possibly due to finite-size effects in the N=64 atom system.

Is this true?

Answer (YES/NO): YES